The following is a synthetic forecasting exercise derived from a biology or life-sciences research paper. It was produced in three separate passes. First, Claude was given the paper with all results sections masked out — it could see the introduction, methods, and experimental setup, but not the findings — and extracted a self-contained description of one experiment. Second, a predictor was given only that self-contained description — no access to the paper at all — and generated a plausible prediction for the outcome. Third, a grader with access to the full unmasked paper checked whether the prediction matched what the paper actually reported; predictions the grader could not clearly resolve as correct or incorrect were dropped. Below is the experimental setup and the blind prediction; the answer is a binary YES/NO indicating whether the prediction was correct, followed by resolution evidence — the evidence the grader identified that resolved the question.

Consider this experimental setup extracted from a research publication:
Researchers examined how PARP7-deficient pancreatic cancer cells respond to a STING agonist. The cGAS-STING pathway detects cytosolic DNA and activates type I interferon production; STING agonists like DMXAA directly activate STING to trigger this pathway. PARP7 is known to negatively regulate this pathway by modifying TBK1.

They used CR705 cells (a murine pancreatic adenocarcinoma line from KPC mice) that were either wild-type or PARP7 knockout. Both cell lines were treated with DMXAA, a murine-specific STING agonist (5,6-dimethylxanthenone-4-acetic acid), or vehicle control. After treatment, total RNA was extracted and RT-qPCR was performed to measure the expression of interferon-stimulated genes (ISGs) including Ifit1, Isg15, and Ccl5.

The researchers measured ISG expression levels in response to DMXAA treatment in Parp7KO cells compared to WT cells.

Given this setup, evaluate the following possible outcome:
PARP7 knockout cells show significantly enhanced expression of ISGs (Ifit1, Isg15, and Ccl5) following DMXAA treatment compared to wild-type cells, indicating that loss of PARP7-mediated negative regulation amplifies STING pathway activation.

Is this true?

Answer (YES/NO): NO